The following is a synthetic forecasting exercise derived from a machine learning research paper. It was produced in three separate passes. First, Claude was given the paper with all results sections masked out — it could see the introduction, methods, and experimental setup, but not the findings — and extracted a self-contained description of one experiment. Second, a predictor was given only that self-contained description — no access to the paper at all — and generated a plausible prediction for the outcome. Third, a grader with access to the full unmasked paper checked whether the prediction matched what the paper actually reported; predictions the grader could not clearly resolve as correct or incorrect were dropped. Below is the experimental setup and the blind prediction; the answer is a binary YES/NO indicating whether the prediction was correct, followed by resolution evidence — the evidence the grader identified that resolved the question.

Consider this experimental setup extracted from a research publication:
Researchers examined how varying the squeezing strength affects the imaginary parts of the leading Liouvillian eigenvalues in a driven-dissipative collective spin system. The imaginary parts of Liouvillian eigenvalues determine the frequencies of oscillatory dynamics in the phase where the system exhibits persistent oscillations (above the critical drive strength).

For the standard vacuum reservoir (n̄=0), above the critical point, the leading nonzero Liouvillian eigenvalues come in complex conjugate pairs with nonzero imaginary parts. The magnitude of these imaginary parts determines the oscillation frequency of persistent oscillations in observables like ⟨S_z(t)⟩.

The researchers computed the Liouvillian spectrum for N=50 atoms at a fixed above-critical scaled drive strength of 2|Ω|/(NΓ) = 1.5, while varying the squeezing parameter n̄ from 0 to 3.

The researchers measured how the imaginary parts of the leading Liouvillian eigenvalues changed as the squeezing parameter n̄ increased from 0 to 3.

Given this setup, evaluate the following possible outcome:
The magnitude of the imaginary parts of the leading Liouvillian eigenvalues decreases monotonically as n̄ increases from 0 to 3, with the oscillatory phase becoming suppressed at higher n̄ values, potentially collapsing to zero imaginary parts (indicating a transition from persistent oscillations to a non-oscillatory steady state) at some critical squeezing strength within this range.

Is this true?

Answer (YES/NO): NO